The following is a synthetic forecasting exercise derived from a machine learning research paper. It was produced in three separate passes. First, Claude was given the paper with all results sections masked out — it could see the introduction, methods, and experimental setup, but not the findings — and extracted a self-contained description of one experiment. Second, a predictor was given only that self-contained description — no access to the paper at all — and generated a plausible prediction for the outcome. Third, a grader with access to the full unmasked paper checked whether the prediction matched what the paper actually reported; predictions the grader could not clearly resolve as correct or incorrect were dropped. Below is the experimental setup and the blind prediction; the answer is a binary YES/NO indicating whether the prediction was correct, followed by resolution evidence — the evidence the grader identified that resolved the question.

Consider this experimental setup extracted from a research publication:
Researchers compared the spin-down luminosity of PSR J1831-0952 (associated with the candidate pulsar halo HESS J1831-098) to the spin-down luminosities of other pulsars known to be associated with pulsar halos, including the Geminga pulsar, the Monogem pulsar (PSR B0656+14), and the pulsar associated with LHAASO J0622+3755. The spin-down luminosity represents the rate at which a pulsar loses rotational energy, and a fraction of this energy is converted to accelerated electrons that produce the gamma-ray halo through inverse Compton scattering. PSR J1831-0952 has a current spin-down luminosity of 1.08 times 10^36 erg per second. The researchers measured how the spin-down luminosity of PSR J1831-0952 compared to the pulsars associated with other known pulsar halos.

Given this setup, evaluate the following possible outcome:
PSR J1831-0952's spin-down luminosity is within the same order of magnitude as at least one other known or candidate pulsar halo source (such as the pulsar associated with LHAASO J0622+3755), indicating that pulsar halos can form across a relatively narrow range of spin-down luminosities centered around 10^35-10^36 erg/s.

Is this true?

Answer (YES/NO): NO